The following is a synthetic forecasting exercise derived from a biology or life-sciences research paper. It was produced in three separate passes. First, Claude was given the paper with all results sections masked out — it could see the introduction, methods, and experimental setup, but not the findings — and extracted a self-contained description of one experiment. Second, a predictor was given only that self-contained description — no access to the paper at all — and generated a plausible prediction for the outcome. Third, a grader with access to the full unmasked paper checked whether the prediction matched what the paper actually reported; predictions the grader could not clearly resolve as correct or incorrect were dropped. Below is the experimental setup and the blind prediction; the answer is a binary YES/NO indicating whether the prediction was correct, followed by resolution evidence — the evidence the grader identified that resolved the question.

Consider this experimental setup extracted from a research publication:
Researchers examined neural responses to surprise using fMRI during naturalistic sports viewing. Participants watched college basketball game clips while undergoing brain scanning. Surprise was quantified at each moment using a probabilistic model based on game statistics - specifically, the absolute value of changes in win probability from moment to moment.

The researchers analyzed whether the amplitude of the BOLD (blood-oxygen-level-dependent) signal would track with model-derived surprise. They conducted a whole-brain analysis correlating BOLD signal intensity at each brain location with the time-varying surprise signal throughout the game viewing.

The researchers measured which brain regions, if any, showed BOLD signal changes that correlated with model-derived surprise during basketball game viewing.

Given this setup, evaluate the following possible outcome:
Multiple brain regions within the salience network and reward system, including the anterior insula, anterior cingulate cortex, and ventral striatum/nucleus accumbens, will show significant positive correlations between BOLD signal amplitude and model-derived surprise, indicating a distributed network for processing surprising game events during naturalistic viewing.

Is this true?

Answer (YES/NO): NO